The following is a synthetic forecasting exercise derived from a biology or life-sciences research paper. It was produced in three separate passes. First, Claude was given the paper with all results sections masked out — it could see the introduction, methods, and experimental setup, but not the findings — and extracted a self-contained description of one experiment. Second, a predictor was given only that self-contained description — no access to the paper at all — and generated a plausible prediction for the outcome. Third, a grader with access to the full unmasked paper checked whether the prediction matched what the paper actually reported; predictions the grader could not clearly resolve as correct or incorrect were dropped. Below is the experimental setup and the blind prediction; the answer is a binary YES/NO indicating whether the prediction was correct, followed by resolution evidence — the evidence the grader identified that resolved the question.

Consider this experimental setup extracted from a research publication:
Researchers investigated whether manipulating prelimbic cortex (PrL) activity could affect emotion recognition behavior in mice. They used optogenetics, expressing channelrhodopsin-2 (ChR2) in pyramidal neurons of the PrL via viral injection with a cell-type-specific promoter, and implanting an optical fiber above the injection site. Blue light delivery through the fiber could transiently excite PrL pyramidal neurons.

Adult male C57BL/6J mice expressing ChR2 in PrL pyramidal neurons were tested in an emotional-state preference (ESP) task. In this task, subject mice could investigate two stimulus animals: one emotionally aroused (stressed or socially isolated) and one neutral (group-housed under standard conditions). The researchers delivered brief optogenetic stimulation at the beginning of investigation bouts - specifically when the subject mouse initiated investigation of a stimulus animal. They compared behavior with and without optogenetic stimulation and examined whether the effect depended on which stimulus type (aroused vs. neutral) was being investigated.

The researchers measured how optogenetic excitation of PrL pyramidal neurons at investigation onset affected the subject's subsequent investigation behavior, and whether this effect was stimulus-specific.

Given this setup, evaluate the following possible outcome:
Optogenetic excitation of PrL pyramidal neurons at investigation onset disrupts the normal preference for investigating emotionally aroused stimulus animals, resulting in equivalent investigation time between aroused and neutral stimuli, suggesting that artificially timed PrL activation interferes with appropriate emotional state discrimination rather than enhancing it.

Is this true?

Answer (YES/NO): NO